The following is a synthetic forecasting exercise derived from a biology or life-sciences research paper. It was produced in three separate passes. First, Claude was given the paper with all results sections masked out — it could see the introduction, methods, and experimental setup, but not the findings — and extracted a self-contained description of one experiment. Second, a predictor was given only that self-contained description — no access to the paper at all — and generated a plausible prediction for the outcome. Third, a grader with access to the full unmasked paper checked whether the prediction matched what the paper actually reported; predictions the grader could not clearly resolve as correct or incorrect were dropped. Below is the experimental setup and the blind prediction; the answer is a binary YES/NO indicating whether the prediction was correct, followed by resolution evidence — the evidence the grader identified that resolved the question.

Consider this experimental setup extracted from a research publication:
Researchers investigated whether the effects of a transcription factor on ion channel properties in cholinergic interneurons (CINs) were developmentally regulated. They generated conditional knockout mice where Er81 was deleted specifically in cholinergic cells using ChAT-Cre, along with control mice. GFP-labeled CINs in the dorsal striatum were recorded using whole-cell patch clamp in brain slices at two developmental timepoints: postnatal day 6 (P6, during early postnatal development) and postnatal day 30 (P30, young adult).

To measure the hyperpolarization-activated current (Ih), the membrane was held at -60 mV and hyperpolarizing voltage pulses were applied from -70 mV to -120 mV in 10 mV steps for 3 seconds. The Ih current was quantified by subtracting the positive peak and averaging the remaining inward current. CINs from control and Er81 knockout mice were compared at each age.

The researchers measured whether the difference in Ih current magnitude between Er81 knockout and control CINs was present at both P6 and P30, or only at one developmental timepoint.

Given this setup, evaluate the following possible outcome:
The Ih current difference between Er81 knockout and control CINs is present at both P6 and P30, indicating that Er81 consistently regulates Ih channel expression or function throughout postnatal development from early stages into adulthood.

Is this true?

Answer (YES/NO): NO